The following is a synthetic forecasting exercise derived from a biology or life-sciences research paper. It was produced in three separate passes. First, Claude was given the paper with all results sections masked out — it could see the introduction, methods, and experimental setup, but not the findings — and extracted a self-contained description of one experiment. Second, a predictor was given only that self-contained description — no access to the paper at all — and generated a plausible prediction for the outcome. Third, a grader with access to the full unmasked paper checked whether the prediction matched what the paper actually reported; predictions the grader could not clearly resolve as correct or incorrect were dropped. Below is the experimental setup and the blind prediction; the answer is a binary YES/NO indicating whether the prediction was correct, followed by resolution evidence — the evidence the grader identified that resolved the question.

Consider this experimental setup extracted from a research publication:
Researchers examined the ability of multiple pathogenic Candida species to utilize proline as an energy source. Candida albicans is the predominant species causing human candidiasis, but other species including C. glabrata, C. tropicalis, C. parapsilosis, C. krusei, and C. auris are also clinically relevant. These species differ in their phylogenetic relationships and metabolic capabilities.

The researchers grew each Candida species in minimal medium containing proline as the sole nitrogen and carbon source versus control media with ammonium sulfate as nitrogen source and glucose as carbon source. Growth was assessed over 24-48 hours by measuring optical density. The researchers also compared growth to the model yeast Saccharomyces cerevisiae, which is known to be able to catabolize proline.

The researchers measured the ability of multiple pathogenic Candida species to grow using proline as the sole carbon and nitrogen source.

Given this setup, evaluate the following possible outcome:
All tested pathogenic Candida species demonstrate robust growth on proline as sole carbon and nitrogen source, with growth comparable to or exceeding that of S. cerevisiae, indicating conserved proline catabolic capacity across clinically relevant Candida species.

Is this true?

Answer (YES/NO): NO